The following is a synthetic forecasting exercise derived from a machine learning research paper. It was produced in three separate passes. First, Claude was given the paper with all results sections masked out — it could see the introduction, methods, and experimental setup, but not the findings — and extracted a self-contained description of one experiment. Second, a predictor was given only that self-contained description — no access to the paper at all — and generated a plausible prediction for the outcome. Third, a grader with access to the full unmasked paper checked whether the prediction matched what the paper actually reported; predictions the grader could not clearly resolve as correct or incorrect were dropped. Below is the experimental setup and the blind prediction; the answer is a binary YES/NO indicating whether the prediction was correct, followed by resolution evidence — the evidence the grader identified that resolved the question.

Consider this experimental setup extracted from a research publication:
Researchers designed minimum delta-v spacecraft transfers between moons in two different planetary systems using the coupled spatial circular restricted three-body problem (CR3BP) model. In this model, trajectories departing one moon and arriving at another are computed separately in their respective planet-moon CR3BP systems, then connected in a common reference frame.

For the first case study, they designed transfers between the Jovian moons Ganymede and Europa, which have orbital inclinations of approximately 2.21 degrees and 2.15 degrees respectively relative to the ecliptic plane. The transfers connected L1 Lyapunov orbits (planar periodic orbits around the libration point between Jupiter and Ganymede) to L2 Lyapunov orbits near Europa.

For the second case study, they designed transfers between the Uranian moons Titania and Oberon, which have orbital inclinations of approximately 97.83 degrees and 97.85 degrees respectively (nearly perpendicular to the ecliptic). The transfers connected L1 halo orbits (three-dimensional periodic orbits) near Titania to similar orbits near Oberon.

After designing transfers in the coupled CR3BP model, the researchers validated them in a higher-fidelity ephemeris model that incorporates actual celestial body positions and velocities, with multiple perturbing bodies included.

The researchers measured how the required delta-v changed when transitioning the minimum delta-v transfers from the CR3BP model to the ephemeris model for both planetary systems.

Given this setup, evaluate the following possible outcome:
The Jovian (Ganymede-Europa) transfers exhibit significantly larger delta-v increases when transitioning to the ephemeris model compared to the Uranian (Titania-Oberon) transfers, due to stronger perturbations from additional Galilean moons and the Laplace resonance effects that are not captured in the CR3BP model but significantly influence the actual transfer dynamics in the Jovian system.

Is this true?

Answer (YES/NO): NO